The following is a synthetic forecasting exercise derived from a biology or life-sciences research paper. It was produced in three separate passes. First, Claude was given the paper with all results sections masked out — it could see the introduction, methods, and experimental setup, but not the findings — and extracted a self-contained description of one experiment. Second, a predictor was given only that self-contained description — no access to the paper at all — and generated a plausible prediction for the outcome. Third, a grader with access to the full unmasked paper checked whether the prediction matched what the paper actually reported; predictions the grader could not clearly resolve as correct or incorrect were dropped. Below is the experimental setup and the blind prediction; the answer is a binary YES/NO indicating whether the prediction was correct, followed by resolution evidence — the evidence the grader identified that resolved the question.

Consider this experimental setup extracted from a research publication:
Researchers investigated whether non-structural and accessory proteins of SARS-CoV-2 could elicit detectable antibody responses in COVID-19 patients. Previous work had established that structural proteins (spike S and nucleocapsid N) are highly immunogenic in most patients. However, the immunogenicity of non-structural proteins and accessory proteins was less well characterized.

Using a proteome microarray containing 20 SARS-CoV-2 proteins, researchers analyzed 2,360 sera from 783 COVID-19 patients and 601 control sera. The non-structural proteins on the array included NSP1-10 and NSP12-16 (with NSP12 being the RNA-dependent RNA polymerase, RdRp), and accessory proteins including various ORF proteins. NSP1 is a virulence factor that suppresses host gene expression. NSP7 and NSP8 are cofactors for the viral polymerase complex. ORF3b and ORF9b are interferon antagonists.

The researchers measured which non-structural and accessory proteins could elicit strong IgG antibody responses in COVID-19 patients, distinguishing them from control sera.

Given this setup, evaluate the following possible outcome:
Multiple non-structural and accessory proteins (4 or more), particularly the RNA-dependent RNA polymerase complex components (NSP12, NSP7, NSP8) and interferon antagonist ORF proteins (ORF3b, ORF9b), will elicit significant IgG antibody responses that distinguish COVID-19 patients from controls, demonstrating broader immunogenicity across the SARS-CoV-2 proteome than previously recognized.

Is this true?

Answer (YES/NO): YES